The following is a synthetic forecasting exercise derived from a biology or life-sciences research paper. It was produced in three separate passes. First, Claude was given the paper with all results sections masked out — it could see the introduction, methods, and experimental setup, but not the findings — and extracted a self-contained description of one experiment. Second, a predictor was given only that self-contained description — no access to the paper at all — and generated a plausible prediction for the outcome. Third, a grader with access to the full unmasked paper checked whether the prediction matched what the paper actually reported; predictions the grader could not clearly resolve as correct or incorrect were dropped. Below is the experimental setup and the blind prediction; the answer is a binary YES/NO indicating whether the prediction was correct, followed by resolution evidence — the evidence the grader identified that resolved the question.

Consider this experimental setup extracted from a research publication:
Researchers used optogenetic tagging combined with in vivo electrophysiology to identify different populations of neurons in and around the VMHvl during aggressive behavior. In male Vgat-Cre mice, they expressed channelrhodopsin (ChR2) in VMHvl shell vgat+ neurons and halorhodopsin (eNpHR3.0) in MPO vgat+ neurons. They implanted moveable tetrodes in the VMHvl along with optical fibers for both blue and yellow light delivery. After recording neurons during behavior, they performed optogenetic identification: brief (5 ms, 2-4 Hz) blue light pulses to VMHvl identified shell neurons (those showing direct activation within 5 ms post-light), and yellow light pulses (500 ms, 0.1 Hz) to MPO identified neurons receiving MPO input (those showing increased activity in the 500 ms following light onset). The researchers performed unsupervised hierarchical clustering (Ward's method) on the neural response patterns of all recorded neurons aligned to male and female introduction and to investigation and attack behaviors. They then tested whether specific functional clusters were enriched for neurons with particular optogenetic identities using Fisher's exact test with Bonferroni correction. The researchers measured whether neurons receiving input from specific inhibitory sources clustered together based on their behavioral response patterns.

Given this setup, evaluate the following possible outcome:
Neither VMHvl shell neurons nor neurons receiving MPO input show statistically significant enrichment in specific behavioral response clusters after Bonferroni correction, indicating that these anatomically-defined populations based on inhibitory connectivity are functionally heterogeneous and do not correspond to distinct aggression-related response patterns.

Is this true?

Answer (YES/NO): NO